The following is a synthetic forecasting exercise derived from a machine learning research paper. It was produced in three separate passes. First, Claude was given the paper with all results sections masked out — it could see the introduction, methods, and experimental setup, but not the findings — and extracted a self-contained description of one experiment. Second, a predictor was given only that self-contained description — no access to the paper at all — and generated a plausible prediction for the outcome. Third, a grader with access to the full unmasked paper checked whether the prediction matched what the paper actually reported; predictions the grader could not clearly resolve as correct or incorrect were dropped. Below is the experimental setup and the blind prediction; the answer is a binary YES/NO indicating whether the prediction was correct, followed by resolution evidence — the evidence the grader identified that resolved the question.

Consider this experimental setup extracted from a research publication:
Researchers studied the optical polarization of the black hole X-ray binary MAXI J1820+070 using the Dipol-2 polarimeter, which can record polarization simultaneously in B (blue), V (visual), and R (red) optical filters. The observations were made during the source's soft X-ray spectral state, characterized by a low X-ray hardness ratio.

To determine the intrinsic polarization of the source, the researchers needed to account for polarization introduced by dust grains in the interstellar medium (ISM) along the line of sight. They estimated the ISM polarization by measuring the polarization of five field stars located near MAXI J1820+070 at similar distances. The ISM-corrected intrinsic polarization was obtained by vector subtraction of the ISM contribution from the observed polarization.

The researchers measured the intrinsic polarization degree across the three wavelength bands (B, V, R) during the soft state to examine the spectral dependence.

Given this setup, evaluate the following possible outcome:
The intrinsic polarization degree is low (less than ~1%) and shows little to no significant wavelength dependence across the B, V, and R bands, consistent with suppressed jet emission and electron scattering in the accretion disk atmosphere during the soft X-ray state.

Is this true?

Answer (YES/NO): NO